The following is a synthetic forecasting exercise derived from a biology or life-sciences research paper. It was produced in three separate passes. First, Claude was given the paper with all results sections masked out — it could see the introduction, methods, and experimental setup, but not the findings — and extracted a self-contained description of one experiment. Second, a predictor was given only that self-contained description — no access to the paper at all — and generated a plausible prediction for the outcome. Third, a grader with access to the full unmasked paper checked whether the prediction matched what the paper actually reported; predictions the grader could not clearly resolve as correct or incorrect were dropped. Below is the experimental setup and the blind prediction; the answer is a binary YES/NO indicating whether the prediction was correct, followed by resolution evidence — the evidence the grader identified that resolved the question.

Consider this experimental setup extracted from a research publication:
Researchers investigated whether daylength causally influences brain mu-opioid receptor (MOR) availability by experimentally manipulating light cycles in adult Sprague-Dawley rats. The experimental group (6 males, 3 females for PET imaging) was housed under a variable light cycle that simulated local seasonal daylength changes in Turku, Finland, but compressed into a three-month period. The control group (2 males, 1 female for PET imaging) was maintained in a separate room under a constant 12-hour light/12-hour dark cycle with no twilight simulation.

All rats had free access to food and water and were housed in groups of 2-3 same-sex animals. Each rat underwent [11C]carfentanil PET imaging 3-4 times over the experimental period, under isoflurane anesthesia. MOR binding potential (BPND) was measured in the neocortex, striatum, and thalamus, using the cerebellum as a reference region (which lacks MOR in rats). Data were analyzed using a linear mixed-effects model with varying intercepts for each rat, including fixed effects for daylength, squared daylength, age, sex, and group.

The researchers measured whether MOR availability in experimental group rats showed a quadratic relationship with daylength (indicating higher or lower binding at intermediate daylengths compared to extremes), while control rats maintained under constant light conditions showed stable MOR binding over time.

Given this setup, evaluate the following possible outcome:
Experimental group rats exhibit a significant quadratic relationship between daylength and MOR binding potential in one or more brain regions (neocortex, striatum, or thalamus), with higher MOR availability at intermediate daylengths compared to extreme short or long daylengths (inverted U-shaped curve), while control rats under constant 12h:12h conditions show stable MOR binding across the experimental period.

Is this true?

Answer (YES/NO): YES